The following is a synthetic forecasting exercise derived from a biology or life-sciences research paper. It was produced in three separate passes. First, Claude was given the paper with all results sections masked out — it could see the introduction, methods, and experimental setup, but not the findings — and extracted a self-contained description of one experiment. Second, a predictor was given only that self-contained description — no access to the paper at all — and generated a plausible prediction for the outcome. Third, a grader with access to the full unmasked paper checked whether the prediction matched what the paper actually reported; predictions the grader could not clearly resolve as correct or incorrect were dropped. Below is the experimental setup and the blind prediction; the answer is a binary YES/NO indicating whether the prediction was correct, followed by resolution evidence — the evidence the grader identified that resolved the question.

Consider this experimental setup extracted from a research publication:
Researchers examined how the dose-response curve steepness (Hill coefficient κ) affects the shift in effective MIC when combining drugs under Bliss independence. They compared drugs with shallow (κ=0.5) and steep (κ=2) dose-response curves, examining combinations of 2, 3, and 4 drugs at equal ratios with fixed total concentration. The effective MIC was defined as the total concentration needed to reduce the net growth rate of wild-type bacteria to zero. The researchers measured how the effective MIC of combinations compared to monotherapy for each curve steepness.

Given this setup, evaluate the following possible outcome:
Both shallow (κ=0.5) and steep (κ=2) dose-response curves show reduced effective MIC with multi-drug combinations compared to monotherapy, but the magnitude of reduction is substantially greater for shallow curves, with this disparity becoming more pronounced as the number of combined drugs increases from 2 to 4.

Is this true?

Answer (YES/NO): NO